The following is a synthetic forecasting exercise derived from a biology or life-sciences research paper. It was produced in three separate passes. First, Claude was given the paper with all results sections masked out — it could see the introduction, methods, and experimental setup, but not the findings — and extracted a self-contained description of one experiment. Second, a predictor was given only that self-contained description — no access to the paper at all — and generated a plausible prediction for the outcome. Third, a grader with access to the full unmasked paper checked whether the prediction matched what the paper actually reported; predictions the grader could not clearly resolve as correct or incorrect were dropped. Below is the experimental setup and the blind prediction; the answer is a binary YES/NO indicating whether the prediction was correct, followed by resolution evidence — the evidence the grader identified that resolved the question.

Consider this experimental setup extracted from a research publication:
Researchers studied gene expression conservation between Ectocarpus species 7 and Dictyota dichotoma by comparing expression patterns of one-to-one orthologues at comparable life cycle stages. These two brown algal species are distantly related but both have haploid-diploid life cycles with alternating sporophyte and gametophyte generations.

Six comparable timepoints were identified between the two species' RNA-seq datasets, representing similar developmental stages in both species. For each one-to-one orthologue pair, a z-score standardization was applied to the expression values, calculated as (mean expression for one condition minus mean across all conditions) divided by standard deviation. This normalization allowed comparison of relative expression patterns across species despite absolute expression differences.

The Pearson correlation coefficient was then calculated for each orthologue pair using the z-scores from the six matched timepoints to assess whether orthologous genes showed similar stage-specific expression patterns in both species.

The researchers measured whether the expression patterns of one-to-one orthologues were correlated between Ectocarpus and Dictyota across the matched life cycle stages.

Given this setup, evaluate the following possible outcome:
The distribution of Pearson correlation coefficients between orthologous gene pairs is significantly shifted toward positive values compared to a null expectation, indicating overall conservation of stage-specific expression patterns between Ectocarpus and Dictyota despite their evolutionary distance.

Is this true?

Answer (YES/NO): NO